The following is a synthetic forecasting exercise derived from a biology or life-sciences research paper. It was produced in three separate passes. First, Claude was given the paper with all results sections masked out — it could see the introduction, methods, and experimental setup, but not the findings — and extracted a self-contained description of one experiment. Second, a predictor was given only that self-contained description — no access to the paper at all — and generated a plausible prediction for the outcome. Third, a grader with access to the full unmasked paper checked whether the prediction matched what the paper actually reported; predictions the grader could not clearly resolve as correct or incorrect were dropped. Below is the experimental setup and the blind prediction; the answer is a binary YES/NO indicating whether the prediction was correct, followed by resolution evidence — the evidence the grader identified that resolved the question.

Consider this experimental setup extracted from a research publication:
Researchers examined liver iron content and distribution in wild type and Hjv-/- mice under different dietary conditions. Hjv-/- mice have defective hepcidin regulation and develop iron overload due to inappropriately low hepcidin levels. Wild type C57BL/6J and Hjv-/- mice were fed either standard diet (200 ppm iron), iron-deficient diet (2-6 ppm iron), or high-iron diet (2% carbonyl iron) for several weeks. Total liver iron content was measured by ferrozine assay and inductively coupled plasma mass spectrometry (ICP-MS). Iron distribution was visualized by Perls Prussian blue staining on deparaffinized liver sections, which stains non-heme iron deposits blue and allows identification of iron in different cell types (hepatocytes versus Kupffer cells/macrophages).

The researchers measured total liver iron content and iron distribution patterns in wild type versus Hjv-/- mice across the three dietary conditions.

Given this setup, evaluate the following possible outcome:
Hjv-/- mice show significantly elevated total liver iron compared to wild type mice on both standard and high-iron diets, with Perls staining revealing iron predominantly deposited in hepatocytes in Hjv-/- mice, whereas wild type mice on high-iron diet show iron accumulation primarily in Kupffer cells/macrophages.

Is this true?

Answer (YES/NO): NO